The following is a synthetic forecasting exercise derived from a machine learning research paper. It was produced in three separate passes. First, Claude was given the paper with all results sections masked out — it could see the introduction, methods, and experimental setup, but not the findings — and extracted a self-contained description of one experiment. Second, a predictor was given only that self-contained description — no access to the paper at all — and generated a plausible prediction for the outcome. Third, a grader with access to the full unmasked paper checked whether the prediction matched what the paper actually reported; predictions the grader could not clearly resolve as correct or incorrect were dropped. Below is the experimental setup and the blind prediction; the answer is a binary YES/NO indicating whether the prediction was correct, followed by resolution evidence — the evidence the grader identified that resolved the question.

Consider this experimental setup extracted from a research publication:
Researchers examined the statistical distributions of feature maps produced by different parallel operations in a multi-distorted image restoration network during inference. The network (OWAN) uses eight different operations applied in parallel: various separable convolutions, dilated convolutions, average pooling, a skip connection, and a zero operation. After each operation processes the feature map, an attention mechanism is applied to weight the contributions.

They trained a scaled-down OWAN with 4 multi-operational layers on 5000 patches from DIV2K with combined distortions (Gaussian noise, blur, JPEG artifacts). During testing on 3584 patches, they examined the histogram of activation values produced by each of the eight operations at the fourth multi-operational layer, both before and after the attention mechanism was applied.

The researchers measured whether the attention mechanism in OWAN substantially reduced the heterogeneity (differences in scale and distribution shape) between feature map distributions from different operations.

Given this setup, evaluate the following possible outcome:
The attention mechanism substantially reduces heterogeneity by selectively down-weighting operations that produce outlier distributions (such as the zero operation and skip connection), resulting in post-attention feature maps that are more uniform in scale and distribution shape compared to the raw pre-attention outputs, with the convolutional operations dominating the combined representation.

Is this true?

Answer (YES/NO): NO